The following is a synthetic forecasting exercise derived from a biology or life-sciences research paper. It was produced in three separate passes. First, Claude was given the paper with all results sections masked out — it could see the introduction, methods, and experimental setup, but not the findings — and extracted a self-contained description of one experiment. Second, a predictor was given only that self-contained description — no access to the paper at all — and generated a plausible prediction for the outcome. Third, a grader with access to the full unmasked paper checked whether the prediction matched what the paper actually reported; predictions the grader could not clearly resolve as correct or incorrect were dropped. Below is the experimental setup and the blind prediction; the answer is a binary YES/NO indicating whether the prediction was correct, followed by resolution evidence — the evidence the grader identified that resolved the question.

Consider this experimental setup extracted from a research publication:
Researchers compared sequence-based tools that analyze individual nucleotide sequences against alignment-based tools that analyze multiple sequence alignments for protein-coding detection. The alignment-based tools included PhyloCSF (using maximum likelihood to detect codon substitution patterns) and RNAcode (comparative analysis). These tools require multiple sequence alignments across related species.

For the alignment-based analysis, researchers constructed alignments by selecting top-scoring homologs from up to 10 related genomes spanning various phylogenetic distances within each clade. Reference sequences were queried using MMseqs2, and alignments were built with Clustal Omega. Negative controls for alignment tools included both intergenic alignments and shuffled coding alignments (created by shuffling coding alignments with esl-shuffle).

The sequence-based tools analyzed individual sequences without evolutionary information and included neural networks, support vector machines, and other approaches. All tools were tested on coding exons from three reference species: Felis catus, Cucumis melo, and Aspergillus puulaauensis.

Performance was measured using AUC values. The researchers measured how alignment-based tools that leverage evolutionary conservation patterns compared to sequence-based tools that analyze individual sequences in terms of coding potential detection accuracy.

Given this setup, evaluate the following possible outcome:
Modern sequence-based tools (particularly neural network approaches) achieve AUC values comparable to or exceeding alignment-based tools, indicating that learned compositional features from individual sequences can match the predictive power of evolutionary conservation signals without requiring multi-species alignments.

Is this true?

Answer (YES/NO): NO